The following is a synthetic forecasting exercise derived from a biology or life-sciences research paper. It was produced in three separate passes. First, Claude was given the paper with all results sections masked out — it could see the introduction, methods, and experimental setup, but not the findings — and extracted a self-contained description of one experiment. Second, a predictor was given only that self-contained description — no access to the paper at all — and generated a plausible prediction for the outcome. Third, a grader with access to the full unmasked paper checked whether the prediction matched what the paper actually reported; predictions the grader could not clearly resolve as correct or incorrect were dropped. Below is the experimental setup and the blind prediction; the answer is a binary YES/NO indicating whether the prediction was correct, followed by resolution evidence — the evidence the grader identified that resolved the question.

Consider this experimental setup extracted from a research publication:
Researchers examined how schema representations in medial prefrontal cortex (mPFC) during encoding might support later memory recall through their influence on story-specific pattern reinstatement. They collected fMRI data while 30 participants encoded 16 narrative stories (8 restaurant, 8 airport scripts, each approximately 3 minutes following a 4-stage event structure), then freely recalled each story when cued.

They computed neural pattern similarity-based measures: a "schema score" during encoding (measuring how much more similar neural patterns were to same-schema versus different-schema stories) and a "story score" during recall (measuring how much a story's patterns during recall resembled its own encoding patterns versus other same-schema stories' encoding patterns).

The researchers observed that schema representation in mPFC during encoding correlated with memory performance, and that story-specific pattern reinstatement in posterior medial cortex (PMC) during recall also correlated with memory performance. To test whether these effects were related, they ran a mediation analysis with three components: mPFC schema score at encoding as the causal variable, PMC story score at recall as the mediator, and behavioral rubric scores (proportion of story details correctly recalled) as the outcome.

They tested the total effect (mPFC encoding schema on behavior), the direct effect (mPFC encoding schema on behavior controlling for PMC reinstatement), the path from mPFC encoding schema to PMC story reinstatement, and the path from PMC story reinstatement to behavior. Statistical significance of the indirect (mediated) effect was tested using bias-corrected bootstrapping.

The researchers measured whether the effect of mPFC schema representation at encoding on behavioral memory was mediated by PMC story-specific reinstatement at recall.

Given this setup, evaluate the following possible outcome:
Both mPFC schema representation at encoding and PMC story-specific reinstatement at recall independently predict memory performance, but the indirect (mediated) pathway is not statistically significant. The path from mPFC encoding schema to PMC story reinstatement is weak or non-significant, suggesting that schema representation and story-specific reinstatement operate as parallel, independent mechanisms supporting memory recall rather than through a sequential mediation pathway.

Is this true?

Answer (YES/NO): NO